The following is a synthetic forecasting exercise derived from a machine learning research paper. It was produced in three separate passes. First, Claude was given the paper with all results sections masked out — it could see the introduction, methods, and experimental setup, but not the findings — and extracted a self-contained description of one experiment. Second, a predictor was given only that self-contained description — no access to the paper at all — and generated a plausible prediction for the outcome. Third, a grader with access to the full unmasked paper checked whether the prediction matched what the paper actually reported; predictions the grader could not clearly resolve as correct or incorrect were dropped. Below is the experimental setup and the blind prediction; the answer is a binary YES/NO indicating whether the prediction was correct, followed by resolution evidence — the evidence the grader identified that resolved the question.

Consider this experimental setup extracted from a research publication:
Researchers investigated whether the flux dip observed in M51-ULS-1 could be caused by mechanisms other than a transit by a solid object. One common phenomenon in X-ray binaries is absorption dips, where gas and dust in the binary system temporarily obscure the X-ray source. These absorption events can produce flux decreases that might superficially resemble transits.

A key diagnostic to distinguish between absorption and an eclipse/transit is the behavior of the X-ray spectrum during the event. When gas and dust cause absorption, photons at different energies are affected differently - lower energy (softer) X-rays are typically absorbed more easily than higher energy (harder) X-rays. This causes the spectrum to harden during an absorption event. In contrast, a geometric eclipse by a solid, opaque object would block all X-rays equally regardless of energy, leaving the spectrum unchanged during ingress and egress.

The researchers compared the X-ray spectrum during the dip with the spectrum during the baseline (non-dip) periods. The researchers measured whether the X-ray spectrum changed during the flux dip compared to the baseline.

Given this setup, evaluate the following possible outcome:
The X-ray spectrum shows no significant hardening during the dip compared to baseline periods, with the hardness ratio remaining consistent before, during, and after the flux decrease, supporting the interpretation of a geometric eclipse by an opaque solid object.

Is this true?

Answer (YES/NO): YES